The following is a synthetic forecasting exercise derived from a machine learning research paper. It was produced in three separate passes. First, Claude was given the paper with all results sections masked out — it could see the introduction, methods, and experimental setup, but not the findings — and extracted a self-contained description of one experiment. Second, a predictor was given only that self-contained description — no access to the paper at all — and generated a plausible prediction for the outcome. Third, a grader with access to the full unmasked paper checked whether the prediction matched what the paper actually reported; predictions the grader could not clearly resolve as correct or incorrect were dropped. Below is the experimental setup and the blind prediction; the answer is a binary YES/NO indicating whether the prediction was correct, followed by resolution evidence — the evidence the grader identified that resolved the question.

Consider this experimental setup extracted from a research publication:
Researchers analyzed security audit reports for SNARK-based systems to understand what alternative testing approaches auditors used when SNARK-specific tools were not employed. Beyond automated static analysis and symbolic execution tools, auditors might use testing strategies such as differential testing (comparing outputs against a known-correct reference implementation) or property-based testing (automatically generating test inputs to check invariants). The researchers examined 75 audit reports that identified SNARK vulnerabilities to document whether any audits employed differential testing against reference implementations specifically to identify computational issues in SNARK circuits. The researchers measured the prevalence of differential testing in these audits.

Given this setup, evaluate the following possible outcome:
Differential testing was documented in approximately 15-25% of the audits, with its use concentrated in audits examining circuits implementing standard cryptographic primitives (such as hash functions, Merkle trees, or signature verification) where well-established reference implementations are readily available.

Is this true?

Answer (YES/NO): NO